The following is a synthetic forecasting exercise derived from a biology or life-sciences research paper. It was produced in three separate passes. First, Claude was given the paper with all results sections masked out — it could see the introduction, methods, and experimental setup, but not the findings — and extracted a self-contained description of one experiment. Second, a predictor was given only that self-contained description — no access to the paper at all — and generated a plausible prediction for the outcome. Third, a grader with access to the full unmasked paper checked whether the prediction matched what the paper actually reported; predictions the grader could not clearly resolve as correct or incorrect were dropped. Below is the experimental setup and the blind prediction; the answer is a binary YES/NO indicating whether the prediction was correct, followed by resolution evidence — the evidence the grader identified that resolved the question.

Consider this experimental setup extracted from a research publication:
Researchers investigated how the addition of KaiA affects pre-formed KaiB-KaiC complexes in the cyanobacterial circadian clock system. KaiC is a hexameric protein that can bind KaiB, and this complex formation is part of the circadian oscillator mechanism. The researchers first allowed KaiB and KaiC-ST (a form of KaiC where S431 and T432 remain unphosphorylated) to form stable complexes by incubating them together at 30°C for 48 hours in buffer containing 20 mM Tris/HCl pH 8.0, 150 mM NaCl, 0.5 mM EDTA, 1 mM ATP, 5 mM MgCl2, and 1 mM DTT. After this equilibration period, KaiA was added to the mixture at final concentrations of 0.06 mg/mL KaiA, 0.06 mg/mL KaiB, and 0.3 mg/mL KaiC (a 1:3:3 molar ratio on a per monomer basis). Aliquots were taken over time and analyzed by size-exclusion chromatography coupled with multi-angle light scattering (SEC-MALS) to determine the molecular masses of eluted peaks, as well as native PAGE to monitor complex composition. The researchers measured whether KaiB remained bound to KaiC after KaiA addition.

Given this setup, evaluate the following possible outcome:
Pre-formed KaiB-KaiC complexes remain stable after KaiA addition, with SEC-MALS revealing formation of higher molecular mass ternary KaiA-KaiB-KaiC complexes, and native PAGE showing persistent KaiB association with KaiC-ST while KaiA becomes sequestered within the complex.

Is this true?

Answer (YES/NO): NO